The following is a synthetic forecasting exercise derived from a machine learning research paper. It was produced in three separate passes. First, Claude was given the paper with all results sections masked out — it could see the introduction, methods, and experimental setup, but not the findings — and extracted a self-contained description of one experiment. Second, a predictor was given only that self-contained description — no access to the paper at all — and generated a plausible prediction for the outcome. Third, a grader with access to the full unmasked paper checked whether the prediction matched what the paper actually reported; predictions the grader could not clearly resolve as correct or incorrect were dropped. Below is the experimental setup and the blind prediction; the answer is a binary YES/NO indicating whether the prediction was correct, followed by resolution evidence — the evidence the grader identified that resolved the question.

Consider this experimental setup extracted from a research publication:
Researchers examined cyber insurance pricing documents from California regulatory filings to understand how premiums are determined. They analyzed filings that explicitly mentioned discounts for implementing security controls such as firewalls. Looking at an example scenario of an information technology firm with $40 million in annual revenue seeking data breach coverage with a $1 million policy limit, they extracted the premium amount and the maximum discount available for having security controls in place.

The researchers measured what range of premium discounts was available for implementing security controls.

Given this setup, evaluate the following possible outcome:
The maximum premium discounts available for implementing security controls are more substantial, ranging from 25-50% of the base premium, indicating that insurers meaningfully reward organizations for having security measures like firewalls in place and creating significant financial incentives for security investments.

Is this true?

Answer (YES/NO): NO